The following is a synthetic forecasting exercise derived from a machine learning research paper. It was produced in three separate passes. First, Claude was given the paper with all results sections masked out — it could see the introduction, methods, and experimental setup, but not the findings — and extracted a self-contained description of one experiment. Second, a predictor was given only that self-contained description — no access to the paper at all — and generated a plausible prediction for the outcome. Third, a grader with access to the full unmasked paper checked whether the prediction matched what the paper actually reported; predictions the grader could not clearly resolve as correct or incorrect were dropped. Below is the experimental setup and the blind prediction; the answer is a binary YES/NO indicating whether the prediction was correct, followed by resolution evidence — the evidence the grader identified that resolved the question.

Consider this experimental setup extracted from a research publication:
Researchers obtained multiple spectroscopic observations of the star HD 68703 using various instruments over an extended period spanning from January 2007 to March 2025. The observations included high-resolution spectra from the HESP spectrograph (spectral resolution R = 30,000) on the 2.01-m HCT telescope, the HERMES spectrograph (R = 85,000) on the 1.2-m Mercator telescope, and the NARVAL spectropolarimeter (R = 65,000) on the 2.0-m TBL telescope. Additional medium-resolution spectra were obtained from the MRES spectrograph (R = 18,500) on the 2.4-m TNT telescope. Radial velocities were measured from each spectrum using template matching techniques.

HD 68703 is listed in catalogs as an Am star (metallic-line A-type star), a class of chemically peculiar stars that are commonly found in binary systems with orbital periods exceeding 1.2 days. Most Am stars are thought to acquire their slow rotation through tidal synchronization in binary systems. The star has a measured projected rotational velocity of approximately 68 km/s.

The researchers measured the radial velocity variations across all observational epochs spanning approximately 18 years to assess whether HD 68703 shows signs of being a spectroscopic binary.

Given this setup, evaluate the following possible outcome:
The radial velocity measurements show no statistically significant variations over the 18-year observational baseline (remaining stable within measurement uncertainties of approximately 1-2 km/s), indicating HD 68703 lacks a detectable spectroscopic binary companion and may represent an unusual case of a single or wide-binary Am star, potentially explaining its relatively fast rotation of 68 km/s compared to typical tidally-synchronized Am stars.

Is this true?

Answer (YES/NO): NO